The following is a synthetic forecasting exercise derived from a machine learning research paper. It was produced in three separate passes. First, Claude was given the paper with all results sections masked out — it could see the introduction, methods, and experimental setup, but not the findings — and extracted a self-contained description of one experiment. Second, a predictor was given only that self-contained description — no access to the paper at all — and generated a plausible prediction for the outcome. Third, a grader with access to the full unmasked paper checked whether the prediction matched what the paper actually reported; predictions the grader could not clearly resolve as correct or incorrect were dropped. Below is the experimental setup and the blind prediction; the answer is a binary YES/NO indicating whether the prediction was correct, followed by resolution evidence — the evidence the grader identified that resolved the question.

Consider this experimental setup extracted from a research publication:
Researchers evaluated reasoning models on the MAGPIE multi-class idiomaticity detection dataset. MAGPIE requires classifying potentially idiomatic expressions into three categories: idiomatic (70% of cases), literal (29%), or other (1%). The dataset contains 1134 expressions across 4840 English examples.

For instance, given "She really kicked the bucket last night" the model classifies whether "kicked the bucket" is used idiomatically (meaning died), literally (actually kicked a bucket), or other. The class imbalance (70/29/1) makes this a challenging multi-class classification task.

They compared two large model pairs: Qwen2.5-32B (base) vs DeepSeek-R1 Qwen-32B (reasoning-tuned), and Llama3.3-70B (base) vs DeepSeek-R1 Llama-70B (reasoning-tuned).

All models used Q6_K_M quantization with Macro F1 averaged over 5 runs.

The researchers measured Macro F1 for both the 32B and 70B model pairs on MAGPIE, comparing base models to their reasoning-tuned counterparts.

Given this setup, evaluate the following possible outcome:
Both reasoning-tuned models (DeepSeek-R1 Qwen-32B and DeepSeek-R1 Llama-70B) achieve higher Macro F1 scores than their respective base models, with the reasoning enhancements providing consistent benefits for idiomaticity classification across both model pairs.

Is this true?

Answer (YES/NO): YES